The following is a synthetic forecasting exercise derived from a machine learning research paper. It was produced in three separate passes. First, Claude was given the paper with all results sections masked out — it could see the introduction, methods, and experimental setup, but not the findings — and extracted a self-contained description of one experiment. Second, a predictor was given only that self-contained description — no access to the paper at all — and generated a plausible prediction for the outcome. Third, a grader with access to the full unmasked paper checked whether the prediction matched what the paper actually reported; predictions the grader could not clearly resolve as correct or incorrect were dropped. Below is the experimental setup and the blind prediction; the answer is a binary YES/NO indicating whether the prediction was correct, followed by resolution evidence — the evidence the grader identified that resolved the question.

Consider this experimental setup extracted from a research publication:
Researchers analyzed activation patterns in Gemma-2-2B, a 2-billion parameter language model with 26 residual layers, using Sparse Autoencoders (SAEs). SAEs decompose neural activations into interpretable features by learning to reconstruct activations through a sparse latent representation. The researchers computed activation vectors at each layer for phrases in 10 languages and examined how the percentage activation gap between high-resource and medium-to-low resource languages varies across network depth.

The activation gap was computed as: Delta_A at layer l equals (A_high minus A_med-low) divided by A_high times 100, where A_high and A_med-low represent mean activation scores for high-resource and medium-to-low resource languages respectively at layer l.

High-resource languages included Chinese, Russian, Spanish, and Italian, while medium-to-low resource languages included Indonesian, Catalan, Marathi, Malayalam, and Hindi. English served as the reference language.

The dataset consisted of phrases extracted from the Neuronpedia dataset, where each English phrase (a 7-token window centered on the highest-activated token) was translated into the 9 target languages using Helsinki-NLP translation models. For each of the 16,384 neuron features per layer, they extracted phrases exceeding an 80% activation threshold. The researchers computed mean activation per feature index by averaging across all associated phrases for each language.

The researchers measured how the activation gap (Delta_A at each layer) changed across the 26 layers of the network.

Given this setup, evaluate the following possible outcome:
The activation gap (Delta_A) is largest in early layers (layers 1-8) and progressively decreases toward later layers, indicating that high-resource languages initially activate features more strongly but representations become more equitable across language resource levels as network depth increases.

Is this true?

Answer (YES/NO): NO